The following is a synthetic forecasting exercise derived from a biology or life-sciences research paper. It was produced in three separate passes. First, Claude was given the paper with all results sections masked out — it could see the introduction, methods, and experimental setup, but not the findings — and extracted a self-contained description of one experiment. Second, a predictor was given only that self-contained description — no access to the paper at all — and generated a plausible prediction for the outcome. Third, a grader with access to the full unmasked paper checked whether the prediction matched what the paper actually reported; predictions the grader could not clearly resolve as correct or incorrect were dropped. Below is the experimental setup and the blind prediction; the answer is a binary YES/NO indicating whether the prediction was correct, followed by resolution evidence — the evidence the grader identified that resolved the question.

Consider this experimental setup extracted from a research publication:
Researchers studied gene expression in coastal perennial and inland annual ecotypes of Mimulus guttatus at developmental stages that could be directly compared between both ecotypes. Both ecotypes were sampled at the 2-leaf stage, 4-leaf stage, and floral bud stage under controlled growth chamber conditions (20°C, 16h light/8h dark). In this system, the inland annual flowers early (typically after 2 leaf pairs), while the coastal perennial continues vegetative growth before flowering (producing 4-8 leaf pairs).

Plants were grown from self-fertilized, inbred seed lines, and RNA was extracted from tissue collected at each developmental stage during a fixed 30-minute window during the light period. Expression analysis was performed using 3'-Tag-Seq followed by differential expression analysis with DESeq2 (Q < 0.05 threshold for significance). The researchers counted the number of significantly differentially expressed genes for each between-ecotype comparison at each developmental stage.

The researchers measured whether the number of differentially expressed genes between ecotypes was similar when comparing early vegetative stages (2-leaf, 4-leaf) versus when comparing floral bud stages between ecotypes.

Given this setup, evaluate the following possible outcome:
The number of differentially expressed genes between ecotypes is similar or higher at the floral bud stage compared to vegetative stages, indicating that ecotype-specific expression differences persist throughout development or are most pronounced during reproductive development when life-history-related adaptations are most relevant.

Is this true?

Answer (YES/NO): NO